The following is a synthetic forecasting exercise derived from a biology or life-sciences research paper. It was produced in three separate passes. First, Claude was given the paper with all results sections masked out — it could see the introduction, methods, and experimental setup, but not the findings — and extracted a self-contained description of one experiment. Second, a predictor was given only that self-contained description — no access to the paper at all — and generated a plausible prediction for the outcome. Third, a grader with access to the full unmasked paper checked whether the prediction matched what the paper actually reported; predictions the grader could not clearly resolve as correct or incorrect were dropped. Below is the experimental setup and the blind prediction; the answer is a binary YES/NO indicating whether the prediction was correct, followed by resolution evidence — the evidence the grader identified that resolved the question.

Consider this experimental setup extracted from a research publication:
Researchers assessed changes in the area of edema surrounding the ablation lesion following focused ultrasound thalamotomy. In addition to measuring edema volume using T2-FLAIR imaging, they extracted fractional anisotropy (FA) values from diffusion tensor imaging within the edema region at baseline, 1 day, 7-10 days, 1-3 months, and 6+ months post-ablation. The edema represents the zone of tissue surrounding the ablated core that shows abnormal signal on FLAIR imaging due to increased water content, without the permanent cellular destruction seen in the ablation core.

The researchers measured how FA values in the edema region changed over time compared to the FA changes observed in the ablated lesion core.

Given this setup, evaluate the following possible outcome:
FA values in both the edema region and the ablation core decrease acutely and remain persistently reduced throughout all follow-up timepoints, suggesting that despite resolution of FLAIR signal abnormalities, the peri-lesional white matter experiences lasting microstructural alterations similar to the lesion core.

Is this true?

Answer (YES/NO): NO